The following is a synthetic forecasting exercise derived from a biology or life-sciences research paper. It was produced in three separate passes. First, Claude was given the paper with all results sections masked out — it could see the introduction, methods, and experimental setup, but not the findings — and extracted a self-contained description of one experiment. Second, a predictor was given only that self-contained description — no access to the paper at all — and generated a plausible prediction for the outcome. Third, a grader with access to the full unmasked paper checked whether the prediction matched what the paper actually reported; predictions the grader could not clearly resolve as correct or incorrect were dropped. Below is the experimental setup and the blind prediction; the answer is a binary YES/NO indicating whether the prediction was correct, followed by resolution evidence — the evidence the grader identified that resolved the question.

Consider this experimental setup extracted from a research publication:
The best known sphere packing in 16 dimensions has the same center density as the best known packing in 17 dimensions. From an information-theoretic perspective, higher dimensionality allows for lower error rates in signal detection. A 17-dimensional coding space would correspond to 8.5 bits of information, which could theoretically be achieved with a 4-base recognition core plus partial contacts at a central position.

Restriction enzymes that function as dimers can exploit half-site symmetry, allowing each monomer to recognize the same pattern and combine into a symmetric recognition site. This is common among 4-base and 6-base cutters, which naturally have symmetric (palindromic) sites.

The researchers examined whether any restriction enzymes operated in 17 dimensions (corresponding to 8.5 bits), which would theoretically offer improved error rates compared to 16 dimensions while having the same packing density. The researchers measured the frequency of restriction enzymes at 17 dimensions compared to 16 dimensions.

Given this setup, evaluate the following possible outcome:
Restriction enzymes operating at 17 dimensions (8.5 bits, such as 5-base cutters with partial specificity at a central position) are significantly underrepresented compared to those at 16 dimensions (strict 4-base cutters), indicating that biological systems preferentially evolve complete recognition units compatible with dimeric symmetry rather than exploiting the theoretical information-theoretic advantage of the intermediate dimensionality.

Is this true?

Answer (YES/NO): YES